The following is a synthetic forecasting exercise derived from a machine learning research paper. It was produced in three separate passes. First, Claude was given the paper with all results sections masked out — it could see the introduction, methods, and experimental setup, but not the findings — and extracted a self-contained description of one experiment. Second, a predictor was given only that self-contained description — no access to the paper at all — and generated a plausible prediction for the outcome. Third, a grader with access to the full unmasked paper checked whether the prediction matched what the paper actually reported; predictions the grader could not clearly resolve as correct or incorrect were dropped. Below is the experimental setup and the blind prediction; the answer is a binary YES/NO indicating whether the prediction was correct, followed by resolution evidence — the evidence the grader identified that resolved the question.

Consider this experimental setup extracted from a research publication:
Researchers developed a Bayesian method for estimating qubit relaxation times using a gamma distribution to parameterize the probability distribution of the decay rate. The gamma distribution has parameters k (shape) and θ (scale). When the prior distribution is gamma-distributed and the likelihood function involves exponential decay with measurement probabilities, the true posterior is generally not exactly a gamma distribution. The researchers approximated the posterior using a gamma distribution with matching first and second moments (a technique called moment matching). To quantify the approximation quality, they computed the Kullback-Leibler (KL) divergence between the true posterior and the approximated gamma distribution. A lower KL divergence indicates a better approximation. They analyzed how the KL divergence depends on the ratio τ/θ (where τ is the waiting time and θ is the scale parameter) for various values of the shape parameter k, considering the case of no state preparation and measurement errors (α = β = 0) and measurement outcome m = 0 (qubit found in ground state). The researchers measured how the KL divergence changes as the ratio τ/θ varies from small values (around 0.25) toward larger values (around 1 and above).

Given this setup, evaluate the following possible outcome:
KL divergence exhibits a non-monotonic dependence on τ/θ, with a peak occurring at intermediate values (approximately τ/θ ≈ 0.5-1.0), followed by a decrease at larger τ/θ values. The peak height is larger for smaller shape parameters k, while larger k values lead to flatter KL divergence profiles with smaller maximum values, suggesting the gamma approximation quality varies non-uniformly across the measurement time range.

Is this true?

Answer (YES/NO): NO